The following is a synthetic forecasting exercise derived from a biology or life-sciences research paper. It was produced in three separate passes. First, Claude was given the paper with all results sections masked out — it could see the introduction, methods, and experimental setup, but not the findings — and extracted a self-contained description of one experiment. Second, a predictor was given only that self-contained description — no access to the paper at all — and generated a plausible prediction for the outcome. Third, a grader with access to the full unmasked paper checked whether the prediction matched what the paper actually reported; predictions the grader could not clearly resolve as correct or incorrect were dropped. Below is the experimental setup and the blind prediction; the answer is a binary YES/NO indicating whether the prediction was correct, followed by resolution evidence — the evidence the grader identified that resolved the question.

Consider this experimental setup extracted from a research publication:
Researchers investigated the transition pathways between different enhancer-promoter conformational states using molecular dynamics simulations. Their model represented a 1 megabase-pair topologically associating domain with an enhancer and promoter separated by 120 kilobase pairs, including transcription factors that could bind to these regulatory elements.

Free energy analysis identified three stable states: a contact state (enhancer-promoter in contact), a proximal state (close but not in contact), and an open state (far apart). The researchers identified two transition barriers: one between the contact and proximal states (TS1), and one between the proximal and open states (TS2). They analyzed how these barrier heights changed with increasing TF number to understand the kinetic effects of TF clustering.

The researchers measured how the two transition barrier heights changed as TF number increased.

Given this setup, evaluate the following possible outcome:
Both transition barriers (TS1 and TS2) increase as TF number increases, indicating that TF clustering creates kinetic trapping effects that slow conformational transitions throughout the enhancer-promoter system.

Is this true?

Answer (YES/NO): NO